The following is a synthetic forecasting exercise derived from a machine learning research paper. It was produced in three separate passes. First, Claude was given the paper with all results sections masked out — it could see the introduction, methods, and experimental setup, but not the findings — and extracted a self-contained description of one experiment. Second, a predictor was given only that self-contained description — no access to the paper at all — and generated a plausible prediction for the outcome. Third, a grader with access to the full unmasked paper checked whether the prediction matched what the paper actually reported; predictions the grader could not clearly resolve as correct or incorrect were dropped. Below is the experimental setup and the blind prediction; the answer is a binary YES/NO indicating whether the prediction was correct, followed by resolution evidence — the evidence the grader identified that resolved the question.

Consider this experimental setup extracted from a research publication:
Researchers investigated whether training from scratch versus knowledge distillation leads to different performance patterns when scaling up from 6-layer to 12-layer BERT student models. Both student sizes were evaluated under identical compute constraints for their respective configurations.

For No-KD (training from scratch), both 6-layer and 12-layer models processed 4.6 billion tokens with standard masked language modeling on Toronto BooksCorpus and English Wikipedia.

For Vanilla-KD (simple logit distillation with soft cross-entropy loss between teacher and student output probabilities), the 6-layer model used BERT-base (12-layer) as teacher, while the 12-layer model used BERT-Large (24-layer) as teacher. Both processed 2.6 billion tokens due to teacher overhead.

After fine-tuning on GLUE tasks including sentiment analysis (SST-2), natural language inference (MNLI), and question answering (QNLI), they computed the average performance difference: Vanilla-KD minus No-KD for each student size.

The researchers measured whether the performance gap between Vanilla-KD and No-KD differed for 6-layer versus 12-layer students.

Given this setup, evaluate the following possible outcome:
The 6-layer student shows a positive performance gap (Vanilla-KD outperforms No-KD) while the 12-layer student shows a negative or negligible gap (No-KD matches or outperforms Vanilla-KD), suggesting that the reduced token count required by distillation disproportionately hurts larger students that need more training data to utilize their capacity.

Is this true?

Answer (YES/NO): NO